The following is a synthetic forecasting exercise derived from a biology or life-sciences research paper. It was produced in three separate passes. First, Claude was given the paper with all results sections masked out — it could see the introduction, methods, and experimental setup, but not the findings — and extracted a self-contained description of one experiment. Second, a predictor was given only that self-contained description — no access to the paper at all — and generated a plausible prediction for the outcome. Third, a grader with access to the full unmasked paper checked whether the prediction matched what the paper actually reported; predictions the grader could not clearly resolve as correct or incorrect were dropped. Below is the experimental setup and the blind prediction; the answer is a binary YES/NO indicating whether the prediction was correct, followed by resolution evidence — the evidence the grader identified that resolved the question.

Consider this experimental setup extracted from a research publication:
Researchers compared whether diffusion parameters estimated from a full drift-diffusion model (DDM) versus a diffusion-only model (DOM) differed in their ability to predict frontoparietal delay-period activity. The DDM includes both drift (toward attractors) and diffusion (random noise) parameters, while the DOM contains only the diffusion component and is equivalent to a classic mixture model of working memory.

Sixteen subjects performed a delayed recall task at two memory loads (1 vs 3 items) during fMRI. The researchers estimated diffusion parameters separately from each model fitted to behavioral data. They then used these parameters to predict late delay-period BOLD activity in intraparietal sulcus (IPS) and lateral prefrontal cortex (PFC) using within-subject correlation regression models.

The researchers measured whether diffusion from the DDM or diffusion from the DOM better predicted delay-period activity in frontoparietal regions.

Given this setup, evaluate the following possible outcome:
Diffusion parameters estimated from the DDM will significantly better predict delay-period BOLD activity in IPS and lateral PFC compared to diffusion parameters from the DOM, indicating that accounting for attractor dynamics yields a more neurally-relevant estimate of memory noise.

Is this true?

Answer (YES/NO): YES